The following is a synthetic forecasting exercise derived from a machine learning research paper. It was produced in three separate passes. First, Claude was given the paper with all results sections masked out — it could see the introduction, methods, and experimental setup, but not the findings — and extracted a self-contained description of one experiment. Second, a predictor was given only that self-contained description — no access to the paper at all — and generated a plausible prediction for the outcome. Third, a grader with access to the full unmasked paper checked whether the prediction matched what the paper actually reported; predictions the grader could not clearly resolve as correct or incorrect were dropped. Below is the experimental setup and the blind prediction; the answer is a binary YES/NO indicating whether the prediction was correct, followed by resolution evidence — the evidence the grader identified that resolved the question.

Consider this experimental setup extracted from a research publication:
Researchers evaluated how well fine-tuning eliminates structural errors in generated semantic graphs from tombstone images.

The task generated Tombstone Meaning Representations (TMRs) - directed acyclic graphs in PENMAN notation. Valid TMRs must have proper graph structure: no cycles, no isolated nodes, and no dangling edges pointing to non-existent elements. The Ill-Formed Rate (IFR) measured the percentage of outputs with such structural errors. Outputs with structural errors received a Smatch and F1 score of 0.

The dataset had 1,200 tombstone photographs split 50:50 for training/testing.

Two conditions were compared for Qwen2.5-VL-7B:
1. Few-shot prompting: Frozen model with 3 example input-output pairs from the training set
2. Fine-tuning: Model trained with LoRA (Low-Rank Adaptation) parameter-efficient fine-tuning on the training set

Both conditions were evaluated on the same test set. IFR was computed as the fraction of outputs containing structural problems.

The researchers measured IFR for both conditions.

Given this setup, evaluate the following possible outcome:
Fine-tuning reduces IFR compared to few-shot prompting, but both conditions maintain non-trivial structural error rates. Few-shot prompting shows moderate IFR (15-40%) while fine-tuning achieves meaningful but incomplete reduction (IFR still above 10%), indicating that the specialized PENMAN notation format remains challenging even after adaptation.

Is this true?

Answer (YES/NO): NO